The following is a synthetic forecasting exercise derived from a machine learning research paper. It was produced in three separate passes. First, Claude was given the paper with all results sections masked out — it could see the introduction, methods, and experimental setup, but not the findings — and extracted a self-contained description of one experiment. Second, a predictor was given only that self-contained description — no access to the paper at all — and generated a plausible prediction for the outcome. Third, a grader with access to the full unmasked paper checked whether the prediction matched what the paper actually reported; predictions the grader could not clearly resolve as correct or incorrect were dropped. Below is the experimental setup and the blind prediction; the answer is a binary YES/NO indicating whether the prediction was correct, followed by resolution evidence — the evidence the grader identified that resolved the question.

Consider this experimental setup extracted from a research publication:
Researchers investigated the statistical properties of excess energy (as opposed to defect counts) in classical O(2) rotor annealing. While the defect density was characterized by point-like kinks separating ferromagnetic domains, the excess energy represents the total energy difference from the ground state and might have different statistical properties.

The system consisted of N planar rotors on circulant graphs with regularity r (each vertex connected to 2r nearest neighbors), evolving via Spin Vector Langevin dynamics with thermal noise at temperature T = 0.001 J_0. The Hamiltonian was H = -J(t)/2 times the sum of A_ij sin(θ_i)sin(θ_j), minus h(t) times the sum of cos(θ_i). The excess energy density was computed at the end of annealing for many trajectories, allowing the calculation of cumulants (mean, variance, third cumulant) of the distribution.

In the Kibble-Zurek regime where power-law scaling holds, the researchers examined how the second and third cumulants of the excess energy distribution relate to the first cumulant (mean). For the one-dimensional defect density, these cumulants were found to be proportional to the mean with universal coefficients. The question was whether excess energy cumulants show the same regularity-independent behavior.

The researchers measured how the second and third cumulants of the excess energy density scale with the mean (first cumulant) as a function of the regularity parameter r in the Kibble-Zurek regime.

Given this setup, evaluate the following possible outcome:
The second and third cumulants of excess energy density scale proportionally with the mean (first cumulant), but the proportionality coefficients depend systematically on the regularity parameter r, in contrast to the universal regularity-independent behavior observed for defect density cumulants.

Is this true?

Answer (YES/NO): YES